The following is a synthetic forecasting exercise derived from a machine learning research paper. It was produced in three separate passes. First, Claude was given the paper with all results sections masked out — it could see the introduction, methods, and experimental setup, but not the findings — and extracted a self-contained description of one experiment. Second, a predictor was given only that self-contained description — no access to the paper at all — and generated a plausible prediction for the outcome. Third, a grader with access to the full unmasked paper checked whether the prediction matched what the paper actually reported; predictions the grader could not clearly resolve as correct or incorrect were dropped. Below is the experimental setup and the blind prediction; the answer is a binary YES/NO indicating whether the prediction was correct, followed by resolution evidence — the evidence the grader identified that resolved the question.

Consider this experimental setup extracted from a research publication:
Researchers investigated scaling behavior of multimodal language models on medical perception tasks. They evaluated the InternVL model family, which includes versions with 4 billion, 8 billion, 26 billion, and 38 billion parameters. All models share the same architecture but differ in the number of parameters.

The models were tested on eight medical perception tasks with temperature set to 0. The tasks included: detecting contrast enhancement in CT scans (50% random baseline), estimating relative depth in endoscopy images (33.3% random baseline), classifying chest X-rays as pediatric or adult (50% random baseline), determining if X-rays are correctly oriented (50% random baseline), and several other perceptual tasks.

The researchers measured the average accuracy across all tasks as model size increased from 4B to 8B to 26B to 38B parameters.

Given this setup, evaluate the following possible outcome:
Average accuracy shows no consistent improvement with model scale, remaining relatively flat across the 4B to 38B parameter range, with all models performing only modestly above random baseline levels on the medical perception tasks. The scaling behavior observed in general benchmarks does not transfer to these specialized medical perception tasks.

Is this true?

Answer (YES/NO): NO